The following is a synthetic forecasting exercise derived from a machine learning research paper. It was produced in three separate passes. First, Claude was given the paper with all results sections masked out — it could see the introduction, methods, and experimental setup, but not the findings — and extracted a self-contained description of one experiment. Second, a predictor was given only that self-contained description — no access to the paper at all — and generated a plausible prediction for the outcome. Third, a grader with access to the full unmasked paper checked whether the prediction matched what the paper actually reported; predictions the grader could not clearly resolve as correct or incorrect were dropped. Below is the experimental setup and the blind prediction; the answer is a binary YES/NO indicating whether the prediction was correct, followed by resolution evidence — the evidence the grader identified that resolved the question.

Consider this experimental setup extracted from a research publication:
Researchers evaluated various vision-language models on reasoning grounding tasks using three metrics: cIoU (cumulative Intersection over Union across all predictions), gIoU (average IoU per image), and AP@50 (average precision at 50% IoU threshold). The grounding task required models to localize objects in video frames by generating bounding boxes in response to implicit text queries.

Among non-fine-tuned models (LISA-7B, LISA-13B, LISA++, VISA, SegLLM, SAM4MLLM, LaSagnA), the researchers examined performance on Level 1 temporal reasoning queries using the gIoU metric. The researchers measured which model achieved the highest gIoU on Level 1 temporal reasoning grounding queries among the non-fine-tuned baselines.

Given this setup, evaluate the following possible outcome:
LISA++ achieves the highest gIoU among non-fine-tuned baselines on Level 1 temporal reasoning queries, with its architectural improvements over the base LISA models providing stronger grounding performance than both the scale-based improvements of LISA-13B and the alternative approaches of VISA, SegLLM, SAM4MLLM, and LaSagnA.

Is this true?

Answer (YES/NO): NO